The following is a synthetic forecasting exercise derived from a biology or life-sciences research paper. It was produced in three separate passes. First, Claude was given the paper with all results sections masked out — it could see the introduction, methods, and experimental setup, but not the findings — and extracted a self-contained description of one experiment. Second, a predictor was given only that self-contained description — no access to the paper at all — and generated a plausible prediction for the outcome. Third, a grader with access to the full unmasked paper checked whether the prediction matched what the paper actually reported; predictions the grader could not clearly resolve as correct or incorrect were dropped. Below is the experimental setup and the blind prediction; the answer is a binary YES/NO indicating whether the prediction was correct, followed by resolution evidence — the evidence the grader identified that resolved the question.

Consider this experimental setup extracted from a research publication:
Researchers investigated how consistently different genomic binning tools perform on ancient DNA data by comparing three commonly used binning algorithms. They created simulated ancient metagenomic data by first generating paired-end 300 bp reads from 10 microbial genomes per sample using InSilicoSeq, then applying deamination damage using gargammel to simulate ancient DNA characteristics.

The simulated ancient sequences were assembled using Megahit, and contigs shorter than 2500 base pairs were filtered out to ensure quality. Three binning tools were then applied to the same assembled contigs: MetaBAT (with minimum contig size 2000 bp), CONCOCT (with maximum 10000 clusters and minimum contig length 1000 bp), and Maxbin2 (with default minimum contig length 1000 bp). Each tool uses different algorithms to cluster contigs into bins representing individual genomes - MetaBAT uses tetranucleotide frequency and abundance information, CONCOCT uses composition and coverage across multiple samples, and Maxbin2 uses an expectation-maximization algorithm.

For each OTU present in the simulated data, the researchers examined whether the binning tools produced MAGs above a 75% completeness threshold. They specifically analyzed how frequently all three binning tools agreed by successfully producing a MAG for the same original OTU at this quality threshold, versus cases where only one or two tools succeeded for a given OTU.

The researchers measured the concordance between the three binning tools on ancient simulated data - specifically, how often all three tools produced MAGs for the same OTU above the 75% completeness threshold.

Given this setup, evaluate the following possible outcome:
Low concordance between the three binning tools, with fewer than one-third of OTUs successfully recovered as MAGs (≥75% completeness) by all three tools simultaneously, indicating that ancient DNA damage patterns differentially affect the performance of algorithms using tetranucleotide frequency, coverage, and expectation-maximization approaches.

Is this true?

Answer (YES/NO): NO